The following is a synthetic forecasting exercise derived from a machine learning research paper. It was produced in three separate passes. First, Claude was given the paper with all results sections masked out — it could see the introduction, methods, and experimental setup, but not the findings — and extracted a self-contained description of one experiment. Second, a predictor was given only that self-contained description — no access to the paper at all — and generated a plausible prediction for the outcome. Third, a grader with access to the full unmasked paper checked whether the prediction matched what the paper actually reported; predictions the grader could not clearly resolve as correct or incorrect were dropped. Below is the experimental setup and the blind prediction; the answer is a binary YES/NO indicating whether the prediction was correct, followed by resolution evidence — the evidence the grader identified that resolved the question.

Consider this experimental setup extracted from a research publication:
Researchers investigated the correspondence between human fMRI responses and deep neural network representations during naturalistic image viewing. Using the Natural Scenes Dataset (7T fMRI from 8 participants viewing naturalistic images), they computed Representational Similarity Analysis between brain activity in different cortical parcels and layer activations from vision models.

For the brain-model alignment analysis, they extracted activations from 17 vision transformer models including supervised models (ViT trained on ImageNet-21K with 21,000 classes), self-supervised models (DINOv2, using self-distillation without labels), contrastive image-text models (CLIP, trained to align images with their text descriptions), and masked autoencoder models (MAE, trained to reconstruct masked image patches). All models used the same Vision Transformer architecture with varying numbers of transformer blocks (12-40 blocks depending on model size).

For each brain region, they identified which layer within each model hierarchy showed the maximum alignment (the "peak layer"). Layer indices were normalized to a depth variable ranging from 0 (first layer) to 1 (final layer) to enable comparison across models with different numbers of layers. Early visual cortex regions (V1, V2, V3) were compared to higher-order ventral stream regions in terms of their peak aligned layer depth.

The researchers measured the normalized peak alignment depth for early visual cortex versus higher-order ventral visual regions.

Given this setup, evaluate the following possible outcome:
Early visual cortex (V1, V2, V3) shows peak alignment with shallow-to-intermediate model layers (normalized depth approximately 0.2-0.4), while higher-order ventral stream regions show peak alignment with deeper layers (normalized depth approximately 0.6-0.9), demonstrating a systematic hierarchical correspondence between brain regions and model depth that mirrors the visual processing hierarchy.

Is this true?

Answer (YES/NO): NO